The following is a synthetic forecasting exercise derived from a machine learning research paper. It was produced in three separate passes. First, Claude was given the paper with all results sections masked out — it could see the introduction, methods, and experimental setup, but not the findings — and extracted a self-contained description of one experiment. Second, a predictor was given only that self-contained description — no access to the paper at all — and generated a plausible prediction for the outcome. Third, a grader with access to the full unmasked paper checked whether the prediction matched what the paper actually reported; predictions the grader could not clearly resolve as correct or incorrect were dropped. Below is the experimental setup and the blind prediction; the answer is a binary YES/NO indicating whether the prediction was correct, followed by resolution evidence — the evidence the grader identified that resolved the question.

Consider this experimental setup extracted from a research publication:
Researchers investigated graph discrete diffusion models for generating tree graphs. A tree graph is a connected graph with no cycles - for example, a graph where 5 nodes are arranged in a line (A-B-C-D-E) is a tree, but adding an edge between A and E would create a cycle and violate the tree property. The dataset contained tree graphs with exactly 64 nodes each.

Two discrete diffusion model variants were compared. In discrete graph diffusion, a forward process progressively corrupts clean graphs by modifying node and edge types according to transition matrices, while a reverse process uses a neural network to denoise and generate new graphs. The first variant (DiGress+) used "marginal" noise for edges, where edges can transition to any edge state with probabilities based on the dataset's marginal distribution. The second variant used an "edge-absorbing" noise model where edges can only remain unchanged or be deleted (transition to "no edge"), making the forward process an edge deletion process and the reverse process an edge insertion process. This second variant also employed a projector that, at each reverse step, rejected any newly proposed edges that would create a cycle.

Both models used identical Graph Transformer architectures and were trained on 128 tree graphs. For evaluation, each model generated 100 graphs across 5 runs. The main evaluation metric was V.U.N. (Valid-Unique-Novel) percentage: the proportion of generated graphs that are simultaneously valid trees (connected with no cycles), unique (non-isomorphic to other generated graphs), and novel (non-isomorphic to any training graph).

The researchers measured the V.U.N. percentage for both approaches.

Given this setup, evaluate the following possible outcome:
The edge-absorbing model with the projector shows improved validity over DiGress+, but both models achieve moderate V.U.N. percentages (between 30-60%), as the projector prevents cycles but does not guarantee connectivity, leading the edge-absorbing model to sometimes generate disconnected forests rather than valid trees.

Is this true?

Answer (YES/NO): NO